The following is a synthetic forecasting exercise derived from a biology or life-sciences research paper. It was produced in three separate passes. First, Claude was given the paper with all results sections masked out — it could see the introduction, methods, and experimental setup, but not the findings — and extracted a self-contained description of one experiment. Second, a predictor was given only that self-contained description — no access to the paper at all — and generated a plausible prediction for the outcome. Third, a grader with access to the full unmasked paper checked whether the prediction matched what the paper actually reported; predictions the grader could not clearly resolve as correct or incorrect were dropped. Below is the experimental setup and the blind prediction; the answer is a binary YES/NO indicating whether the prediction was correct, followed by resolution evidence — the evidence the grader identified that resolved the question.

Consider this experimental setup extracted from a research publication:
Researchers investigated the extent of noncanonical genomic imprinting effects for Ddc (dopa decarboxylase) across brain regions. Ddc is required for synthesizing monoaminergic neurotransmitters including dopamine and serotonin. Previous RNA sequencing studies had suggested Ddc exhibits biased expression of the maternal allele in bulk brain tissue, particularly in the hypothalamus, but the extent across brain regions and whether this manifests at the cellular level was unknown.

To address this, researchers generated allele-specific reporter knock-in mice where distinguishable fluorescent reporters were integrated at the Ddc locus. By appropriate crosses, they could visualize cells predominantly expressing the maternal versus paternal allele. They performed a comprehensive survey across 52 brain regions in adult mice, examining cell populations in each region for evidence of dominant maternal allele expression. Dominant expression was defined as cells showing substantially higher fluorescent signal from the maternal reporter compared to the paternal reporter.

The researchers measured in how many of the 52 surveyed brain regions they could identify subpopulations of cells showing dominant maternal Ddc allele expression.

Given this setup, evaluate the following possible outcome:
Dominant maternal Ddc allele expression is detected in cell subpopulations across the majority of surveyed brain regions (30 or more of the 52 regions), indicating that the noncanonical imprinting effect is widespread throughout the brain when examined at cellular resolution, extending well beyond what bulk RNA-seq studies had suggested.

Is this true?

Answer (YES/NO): NO